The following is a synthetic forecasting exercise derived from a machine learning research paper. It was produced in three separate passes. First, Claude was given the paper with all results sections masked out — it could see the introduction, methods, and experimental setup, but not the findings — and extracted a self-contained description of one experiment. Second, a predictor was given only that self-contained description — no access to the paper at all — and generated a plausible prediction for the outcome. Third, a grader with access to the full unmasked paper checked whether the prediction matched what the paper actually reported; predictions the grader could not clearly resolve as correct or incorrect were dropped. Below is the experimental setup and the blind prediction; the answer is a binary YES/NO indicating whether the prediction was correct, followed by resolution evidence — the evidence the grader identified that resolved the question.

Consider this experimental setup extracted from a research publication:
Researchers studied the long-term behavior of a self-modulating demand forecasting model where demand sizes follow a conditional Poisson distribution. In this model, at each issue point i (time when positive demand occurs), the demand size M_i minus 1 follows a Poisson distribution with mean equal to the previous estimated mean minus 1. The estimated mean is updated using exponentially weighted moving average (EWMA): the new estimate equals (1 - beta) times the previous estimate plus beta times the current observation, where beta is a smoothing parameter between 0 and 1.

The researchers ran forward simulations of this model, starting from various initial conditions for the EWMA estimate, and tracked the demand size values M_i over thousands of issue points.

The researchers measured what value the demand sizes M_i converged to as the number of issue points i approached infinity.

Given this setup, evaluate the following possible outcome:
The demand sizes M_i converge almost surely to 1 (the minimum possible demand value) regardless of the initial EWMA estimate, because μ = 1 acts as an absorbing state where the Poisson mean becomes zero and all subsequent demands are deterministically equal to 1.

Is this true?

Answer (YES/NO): YES